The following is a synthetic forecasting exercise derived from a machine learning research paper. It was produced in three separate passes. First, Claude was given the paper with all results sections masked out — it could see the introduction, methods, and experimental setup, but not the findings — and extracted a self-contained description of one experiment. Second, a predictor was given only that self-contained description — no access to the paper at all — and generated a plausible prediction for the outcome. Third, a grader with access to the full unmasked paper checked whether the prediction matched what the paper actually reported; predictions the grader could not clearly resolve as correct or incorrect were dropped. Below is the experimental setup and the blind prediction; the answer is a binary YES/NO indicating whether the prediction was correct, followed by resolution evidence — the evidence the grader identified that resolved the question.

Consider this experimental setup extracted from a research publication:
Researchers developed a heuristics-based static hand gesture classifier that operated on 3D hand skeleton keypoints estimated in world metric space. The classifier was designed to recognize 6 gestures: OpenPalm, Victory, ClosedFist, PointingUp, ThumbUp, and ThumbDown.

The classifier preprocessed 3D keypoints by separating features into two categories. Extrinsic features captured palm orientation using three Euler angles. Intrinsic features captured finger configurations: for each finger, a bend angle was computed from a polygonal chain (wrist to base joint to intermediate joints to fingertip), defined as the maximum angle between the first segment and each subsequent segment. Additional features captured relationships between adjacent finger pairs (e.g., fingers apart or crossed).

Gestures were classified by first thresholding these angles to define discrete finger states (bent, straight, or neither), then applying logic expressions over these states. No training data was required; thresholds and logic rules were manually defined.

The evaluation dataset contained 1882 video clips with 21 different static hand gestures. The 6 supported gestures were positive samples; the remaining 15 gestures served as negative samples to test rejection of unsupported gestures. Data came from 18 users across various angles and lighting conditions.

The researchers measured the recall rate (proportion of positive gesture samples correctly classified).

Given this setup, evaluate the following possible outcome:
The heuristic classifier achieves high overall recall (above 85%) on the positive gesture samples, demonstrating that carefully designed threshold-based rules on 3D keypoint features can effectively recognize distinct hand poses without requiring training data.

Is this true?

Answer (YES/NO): NO